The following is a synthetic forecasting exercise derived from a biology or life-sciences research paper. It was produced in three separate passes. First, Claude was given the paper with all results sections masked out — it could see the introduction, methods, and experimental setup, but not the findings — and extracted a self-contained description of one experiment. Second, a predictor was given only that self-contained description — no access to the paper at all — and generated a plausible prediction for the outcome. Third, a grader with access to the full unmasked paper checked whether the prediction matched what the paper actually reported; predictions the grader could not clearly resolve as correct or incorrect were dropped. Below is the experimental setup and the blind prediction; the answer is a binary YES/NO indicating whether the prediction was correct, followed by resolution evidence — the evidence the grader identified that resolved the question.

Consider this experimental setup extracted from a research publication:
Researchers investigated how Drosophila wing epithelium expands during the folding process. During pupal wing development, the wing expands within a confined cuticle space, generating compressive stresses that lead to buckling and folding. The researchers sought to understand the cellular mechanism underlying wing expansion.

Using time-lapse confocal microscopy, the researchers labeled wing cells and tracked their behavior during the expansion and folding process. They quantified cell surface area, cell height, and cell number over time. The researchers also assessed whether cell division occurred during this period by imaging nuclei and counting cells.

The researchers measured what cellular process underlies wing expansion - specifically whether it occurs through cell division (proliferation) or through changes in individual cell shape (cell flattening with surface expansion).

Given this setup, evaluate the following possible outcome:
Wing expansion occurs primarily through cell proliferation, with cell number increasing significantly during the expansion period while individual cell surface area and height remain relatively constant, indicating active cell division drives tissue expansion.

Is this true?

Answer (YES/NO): NO